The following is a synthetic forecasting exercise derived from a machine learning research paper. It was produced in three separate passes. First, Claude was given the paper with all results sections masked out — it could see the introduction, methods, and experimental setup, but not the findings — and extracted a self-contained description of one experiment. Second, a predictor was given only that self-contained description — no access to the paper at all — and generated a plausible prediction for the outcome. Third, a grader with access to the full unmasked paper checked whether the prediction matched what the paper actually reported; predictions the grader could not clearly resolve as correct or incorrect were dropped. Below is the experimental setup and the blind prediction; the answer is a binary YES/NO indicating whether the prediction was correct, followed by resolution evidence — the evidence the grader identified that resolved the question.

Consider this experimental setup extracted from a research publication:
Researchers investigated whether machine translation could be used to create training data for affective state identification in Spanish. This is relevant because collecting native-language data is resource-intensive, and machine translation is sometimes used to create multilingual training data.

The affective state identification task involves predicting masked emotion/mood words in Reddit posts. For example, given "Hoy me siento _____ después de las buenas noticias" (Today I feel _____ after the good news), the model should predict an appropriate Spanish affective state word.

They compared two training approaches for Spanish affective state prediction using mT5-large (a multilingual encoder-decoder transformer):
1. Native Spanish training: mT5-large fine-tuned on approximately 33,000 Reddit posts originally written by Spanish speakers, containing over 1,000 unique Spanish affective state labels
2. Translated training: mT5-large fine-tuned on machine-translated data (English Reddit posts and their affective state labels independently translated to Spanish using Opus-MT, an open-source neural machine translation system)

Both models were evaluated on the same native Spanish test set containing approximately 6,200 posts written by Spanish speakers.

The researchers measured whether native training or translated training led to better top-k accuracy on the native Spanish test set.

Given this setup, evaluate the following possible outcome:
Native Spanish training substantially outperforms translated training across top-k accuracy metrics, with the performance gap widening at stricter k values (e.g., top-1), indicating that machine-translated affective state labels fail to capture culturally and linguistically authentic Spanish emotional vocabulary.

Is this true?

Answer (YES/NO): NO